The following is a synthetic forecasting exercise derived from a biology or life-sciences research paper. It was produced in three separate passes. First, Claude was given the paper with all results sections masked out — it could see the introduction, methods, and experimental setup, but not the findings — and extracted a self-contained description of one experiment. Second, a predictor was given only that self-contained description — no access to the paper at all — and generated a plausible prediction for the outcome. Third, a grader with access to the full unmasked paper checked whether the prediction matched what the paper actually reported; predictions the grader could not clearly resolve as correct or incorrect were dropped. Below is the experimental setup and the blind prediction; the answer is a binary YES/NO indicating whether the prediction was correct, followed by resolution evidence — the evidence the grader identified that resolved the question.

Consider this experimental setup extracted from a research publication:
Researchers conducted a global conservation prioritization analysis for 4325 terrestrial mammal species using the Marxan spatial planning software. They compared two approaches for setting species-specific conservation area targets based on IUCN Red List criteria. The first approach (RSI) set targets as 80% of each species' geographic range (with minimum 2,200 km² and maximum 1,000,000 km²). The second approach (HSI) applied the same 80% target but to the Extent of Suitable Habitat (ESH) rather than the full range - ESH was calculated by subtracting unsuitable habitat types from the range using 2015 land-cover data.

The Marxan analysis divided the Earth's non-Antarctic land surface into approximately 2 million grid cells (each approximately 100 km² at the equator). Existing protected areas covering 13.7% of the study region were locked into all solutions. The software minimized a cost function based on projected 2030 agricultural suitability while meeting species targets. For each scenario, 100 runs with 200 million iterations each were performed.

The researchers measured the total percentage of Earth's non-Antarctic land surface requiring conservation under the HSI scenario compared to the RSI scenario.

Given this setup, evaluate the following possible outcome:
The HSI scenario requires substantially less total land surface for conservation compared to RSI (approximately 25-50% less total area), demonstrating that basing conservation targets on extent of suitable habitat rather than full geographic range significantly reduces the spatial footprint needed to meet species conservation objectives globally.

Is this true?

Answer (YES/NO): NO